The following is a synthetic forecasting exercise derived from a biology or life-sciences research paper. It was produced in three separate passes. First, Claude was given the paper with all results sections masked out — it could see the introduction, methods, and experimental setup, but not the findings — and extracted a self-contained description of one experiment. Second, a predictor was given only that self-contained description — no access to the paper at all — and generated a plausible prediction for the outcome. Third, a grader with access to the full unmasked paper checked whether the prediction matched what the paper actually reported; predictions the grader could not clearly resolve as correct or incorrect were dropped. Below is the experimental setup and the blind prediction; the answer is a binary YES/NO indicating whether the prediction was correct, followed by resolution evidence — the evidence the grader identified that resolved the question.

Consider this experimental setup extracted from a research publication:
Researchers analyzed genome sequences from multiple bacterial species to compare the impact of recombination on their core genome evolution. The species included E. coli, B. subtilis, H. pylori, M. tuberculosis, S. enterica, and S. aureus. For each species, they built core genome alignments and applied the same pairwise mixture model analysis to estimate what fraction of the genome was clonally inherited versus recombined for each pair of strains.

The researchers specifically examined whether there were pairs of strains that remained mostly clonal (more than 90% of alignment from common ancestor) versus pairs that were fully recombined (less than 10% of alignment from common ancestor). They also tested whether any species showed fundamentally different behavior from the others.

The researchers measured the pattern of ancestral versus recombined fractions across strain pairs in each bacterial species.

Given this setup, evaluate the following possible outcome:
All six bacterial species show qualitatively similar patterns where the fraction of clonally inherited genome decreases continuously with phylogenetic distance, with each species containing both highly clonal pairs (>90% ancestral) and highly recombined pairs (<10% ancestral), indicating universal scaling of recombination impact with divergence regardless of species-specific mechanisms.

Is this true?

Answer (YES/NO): NO